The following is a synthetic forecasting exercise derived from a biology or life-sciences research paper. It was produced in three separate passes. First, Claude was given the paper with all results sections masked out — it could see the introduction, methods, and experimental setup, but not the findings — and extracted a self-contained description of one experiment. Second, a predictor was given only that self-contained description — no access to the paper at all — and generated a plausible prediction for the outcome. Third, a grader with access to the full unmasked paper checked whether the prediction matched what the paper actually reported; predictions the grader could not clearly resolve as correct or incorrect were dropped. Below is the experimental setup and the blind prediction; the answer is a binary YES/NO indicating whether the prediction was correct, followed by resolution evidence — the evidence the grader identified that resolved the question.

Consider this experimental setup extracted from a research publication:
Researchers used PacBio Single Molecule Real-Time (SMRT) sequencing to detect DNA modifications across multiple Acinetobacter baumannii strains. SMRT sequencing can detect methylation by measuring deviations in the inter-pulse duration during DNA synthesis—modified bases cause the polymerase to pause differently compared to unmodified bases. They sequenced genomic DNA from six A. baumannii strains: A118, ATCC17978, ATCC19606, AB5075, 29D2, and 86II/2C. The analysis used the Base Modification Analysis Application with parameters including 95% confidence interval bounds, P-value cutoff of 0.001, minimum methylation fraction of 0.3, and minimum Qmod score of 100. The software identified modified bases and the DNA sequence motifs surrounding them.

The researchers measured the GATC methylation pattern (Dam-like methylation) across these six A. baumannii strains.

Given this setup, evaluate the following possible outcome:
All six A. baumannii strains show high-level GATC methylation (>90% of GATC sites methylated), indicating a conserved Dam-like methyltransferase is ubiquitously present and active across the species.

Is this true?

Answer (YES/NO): NO